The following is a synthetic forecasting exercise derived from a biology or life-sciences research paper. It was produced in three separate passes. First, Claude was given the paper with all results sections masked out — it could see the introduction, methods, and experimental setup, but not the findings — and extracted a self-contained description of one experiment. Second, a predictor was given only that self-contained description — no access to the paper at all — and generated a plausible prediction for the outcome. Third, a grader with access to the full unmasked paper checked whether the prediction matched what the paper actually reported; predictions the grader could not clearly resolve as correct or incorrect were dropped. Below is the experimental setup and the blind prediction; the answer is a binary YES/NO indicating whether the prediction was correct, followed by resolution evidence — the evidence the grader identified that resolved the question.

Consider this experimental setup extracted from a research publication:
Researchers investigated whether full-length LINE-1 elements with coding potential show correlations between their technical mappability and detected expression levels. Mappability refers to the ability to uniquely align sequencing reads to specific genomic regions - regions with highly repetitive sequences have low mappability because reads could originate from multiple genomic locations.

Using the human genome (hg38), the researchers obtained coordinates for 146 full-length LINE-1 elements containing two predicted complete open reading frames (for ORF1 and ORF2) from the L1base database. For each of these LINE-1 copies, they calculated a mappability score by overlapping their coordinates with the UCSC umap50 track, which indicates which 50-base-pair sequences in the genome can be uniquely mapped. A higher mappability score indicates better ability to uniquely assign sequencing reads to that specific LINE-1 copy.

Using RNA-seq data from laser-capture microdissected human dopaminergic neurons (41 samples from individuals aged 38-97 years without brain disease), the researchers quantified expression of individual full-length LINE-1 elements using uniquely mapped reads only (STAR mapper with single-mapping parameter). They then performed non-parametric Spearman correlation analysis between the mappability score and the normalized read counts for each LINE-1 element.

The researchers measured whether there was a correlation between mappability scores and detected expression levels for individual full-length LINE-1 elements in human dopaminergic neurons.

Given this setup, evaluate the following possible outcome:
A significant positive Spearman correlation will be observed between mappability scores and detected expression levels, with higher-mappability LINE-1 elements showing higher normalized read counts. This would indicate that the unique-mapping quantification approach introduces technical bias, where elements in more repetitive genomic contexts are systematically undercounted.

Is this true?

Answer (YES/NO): NO